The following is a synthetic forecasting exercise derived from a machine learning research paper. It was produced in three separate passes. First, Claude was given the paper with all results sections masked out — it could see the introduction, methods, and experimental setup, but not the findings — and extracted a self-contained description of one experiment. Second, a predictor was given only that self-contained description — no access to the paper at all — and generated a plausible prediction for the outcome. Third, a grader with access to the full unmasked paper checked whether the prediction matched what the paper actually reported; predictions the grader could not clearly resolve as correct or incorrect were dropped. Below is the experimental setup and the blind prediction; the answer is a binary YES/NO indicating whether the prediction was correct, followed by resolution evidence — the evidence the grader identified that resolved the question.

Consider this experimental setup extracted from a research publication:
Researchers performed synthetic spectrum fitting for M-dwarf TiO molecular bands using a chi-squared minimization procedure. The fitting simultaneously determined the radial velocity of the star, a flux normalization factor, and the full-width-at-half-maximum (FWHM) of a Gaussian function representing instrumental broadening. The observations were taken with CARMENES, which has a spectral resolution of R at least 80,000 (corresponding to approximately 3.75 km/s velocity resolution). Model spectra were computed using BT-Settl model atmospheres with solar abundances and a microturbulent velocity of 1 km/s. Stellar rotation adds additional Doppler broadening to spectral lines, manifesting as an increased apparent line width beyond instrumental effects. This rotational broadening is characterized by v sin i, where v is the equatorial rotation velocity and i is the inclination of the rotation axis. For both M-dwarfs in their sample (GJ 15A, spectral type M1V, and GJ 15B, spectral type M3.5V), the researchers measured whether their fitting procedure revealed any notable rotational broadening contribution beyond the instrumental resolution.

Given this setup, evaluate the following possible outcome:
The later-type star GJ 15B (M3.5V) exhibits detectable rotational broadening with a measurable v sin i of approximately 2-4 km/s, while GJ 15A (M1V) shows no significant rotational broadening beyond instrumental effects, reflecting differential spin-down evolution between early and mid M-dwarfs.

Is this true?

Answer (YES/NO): NO